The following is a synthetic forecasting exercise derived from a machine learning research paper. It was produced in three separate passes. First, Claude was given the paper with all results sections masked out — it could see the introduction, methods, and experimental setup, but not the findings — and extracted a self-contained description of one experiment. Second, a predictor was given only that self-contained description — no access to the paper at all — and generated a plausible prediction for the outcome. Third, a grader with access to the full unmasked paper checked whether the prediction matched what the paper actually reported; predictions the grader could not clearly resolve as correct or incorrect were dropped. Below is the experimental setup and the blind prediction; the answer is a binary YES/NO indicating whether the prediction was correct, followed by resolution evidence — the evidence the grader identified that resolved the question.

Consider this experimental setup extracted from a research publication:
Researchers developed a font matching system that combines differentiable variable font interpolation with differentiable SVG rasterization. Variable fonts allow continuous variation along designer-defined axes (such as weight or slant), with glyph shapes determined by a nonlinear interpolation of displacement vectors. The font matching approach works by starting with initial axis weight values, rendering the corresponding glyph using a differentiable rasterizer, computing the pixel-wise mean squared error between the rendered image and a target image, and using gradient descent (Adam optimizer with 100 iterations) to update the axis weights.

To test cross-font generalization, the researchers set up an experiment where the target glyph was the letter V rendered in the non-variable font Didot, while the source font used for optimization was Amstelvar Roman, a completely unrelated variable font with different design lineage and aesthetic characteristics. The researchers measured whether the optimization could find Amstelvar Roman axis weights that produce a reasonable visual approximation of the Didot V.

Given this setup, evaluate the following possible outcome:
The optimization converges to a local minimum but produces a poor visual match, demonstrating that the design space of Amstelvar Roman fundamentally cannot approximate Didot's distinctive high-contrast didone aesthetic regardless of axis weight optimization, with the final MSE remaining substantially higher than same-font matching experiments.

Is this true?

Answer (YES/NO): NO